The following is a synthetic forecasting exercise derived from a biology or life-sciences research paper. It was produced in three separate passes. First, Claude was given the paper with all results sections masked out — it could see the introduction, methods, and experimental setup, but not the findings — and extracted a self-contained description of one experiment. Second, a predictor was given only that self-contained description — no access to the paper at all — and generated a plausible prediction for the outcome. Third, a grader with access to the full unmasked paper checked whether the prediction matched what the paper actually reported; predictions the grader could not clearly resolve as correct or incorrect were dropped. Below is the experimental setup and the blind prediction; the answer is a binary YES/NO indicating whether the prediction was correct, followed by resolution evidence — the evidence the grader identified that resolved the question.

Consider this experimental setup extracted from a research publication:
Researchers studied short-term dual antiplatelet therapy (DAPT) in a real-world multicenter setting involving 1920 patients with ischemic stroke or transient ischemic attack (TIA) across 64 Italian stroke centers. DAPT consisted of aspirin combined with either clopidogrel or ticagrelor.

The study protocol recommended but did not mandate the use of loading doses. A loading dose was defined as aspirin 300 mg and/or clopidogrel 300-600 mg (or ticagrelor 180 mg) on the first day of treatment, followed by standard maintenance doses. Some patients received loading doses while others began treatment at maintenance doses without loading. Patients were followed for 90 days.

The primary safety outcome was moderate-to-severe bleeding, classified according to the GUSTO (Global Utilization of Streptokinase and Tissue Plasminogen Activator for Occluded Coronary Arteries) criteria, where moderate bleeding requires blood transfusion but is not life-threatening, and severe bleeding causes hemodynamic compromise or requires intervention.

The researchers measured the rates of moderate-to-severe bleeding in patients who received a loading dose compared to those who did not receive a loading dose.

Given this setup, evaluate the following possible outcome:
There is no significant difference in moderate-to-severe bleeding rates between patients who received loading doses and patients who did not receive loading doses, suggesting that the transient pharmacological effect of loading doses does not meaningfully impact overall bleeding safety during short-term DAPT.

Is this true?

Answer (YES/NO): YES